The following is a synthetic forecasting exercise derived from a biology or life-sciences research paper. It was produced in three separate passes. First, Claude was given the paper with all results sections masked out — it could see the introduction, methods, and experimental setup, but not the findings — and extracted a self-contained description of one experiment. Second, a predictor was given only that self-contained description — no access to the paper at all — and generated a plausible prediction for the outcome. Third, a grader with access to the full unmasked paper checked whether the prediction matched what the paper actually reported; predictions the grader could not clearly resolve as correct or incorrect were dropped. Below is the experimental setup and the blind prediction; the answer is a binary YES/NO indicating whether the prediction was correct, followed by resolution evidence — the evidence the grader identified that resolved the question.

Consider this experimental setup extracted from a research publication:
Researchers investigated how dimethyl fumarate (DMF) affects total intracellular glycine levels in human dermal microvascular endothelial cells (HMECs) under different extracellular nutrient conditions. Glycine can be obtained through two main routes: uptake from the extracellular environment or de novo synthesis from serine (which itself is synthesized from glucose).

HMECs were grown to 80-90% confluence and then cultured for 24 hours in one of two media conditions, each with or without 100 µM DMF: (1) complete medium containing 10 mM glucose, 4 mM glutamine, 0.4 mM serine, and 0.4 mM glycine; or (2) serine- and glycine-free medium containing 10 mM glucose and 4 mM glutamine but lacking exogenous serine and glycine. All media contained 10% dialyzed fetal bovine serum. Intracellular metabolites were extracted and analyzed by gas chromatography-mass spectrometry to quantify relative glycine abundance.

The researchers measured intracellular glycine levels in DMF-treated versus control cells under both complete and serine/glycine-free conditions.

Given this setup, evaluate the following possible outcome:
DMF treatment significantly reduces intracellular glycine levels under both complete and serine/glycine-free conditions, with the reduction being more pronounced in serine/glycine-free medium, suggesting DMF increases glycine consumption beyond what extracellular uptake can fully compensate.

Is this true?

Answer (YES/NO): NO